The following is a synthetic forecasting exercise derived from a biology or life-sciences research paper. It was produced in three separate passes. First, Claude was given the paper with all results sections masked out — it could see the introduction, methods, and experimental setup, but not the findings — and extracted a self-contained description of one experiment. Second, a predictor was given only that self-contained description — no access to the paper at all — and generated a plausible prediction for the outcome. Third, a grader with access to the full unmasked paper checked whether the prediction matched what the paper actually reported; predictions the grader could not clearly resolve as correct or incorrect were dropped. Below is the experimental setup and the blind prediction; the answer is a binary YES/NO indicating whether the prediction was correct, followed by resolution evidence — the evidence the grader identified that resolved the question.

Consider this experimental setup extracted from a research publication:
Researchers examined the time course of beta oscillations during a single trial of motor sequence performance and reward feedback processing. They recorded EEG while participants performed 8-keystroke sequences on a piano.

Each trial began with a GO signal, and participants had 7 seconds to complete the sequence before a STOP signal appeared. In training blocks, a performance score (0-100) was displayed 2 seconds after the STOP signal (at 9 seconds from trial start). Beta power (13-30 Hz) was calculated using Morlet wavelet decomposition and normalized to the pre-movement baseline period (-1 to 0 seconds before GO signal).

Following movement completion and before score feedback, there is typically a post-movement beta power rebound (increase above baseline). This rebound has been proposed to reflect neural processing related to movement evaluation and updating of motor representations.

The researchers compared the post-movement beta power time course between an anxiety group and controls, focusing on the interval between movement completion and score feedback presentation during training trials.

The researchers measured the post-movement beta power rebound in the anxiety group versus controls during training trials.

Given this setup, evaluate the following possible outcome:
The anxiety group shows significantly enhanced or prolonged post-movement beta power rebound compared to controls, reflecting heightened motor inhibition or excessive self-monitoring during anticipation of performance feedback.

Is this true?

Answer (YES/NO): YES